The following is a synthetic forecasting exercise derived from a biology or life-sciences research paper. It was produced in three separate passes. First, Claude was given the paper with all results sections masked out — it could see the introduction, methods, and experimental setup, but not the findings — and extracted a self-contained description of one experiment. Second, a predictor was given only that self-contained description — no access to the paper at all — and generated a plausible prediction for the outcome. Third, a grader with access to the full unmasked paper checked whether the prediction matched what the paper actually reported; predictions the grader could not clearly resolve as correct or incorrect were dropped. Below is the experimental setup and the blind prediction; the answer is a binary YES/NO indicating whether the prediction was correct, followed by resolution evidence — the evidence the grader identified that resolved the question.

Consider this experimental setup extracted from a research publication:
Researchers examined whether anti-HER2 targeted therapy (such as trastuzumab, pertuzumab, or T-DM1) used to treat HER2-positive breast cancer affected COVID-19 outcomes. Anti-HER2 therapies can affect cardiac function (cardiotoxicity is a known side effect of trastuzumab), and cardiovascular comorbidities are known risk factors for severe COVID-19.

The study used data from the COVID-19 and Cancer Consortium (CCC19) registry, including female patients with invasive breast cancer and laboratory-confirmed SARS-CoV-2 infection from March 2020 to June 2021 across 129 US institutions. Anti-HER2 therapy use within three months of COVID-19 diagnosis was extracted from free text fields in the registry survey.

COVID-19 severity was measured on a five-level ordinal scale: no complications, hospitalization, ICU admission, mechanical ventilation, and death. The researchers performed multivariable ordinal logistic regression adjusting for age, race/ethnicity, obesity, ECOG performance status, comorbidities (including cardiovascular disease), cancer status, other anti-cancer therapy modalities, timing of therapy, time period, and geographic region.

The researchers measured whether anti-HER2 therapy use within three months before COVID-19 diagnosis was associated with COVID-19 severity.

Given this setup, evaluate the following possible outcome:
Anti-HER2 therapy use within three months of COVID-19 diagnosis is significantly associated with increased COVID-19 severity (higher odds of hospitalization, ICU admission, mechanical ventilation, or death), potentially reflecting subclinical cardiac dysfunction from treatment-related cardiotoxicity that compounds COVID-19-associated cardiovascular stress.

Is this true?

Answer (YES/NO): NO